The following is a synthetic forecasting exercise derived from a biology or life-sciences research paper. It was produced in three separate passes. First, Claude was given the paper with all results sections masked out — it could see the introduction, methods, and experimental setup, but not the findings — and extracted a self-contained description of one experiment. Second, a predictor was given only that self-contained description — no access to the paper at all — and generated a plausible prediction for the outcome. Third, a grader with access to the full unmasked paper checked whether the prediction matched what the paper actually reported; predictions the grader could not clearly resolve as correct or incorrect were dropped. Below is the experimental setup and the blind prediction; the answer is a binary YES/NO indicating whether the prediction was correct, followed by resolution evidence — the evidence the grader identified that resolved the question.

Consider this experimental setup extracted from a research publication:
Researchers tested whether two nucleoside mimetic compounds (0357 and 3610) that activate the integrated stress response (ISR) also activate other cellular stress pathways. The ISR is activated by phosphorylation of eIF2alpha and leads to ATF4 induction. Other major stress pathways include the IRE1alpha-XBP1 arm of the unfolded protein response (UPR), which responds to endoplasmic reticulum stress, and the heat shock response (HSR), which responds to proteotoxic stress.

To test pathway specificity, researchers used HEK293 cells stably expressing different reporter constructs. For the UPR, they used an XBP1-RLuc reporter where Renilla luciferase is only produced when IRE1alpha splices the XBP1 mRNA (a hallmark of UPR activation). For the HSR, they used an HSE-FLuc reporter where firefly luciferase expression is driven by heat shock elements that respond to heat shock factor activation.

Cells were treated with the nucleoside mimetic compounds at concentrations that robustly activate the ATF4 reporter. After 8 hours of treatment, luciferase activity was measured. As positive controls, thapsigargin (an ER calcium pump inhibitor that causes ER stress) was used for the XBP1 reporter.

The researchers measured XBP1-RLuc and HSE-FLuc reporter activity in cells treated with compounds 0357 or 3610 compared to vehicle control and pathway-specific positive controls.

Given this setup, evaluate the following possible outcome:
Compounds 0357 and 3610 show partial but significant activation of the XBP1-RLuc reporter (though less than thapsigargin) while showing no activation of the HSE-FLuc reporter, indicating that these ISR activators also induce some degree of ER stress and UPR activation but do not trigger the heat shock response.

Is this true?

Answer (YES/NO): NO